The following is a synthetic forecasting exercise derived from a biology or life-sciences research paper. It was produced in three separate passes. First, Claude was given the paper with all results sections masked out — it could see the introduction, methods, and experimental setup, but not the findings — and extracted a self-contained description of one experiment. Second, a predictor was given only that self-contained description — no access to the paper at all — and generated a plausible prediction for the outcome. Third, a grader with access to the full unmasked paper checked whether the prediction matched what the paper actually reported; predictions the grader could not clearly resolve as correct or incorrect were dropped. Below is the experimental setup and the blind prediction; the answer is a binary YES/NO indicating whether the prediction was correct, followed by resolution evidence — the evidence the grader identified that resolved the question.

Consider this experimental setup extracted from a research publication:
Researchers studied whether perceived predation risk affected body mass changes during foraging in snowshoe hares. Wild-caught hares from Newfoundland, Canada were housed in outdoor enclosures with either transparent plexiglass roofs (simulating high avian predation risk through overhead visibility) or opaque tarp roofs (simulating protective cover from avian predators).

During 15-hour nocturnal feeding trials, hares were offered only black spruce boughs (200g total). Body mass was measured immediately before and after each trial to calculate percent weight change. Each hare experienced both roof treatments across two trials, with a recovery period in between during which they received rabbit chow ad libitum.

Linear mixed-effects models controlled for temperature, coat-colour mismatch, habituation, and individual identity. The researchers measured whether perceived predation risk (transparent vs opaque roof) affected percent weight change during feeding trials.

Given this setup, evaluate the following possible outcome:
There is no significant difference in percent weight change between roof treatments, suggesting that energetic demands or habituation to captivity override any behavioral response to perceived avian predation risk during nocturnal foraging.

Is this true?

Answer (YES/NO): NO